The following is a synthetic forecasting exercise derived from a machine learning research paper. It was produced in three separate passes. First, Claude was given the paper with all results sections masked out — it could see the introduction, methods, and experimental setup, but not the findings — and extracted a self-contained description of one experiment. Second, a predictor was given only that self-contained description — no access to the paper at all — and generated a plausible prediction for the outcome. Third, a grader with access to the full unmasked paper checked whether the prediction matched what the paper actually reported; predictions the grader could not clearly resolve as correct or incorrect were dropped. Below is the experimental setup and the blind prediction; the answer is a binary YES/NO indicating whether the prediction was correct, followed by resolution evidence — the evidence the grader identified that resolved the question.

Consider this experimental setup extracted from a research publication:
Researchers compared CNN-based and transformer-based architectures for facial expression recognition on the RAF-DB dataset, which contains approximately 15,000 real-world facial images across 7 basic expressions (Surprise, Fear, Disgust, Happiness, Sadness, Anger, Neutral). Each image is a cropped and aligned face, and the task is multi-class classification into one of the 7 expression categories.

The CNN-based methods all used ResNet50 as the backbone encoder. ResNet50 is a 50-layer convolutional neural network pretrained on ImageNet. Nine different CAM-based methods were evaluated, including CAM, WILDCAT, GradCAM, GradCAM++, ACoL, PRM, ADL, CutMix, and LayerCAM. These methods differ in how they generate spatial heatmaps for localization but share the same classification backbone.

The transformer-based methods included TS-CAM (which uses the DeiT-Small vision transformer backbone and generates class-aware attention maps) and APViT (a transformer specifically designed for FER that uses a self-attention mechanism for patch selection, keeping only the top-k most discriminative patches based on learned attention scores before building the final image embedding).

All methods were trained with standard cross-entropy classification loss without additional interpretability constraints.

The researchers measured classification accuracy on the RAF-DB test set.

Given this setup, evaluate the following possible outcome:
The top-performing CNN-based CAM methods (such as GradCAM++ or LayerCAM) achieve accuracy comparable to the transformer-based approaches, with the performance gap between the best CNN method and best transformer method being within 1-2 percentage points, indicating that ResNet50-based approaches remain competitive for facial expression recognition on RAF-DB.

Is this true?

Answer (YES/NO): NO